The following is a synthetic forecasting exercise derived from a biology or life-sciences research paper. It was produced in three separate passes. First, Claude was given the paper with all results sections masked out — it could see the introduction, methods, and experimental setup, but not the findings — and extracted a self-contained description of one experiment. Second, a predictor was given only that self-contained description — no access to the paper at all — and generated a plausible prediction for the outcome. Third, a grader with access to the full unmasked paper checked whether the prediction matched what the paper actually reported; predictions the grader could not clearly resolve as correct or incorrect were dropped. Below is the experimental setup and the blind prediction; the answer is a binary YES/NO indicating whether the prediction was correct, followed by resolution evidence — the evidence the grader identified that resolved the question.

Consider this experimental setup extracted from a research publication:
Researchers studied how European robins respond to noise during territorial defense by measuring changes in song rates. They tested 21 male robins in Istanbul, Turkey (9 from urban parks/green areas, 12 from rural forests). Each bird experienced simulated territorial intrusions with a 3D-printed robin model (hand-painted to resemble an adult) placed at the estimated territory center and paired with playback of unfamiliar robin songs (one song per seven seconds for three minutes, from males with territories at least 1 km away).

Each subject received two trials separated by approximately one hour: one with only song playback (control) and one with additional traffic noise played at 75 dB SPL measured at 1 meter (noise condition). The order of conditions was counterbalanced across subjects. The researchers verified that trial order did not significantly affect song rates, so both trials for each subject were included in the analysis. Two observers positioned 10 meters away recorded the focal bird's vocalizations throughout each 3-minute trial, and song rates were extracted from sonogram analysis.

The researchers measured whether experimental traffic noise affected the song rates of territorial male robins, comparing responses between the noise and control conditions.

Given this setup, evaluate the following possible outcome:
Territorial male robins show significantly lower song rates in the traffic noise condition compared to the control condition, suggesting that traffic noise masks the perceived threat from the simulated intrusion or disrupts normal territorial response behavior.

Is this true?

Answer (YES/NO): NO